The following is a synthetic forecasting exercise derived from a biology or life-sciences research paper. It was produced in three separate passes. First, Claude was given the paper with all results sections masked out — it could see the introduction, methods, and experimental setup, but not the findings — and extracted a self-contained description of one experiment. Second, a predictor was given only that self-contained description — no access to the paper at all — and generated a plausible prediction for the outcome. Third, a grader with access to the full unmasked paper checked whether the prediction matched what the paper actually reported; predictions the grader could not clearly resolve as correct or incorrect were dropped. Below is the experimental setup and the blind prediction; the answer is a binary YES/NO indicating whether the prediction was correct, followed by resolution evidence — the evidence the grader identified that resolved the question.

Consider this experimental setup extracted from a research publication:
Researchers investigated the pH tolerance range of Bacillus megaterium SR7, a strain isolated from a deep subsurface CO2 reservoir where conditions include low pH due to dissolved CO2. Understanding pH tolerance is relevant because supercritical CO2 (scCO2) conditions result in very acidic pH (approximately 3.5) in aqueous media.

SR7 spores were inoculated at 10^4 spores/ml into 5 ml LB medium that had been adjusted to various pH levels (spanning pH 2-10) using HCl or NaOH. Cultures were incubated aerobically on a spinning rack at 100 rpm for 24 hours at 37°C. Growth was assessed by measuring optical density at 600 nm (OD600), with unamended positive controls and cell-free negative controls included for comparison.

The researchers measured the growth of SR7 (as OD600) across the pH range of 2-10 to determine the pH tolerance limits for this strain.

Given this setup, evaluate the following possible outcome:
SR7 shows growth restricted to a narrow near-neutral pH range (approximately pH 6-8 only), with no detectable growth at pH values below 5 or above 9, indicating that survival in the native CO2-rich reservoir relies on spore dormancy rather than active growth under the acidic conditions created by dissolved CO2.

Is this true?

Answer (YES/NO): NO